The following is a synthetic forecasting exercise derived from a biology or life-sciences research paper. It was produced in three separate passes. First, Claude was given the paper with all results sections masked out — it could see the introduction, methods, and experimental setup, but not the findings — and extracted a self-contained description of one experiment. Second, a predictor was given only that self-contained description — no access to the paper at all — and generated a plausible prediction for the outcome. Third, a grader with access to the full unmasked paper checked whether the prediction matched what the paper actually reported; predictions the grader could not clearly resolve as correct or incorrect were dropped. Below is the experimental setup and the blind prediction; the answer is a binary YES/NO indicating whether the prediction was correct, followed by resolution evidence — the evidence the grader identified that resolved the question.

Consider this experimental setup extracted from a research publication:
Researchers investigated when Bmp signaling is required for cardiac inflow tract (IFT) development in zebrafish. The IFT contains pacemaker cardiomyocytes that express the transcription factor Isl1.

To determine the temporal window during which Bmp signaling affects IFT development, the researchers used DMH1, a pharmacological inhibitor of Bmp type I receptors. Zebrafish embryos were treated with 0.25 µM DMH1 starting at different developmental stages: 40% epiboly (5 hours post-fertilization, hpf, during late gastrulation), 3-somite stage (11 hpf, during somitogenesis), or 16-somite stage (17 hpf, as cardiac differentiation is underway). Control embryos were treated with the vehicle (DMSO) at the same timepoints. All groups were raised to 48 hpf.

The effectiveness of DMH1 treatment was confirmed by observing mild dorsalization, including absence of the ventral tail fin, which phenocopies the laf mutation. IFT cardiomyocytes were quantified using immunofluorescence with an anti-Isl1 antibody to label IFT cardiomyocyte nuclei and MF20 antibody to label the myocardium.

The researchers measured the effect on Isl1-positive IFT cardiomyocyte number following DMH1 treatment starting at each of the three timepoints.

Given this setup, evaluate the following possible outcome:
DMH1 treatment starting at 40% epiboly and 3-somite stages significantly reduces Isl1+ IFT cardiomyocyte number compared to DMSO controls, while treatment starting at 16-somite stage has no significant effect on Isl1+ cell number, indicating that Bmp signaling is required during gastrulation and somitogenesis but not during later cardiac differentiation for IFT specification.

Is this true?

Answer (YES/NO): NO